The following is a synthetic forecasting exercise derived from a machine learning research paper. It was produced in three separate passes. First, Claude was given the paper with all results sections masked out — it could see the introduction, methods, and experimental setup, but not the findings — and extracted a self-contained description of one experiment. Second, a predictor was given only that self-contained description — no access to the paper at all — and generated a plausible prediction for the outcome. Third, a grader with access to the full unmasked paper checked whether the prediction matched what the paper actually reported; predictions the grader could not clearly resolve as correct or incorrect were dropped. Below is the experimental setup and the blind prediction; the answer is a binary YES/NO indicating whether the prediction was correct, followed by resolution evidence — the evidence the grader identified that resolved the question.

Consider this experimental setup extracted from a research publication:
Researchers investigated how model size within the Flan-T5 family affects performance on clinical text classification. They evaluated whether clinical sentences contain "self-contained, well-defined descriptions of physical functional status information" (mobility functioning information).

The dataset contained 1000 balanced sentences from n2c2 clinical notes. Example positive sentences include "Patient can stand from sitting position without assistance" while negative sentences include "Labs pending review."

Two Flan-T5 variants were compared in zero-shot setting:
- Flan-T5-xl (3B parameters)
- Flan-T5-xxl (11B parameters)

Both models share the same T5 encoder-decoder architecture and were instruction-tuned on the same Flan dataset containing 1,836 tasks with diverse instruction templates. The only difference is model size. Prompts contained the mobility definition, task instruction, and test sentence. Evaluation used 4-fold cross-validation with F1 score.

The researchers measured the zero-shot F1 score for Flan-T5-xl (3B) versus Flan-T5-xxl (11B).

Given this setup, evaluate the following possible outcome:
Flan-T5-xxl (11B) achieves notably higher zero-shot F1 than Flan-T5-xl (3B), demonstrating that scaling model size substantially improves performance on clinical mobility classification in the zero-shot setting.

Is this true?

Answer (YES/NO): YES